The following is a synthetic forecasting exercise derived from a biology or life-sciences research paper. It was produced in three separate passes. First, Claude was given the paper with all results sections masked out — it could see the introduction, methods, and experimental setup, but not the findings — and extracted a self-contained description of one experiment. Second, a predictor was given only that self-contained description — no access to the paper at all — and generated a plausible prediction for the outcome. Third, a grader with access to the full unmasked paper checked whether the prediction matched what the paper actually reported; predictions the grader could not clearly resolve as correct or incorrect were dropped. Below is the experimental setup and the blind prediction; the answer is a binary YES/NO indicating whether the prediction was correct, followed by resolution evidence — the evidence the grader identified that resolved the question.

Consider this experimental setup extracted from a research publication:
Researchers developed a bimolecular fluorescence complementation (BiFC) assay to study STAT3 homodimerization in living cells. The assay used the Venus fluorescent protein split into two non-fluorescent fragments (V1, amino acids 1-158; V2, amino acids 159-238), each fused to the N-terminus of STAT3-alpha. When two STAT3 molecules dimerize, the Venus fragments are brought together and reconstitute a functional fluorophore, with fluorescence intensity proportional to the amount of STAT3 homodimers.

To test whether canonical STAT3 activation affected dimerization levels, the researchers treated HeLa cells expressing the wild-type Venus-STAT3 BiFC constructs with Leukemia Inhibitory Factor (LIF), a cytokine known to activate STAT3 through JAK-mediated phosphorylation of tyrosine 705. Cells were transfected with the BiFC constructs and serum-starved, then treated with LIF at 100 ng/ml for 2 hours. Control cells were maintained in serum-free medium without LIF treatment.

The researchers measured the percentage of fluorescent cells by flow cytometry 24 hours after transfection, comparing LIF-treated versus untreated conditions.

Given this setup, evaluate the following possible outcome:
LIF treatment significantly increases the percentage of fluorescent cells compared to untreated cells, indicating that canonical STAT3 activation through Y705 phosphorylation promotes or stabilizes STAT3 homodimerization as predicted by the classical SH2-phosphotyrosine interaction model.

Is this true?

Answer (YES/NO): NO